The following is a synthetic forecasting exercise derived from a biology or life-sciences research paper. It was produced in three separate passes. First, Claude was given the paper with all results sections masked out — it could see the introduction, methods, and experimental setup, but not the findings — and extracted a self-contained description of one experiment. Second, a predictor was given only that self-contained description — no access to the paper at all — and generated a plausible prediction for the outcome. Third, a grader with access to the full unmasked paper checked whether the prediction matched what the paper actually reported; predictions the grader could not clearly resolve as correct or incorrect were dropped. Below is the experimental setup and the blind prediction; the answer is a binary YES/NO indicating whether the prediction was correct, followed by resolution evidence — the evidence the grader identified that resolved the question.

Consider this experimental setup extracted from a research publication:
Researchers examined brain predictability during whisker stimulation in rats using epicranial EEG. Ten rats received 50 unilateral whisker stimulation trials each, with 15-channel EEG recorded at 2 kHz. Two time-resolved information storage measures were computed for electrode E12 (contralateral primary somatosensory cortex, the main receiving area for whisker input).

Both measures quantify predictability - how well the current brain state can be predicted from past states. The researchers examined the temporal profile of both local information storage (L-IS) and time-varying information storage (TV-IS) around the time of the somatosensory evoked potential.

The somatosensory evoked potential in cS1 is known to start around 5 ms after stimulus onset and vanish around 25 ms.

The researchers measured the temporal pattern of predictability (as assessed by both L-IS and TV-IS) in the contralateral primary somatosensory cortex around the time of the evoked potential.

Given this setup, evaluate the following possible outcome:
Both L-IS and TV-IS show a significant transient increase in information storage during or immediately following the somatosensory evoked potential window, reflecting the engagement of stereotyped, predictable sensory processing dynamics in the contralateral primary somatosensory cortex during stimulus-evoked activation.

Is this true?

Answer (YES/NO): NO